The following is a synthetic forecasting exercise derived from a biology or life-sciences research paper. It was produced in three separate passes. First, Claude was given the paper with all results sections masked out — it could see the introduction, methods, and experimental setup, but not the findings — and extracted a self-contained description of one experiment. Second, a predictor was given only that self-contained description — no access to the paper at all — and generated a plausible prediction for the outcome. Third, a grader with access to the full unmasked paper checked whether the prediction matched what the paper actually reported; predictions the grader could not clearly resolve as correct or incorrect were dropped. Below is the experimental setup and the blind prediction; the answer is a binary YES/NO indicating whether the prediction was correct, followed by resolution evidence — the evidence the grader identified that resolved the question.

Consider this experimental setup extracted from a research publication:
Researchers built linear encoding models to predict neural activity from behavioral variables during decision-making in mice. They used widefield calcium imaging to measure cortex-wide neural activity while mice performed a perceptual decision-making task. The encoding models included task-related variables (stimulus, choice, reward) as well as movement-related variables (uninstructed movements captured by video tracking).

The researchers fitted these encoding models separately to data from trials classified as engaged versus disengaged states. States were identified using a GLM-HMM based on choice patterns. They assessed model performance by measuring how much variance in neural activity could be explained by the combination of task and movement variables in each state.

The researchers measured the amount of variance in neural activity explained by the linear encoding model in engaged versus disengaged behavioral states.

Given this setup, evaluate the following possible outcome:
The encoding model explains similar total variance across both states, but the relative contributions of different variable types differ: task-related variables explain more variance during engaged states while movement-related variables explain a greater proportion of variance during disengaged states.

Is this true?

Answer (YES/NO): NO